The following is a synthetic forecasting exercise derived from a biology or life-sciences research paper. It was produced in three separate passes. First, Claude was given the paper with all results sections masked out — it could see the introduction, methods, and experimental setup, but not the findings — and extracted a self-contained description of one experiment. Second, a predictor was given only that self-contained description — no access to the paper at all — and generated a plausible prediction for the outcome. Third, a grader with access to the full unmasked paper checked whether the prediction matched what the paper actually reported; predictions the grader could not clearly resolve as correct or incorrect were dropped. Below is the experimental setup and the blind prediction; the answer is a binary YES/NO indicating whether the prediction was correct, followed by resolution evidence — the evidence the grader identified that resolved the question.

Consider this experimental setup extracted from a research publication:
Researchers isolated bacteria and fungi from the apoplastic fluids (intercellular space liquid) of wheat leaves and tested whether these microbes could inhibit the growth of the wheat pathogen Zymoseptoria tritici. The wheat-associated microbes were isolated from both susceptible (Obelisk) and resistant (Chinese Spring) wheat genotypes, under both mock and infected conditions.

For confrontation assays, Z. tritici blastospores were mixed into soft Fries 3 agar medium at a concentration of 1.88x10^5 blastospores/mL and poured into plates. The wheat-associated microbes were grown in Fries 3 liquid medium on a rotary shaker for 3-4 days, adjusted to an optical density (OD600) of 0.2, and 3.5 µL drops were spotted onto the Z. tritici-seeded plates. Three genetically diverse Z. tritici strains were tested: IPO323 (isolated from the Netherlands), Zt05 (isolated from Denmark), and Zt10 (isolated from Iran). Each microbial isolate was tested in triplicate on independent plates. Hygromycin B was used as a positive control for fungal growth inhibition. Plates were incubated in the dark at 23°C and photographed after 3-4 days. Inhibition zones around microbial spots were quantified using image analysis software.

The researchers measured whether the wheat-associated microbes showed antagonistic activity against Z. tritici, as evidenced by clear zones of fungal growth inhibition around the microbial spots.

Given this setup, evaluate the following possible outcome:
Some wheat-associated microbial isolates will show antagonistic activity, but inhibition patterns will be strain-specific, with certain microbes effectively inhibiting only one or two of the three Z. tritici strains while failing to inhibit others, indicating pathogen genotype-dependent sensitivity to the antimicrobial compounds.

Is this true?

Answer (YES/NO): NO